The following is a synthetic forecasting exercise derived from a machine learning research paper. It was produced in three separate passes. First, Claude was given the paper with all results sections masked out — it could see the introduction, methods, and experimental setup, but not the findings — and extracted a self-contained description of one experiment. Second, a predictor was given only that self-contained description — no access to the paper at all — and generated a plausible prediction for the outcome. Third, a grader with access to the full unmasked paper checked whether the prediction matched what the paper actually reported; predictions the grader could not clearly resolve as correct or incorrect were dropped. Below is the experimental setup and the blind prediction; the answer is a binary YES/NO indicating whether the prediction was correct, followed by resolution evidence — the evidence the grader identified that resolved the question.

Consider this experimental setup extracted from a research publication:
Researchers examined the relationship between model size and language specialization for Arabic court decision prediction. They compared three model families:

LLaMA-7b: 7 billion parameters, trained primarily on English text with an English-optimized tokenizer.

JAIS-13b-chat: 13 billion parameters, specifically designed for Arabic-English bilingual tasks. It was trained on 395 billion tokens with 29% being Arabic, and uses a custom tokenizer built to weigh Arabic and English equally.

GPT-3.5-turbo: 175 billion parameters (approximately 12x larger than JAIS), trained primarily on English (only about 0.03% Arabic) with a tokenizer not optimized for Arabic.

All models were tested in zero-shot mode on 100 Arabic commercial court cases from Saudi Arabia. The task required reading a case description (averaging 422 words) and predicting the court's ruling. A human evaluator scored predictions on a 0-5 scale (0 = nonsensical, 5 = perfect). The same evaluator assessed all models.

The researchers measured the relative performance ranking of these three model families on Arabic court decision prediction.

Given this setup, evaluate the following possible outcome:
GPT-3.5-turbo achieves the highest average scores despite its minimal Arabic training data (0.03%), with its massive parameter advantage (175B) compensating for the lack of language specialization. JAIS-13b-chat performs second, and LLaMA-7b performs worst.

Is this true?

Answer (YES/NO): YES